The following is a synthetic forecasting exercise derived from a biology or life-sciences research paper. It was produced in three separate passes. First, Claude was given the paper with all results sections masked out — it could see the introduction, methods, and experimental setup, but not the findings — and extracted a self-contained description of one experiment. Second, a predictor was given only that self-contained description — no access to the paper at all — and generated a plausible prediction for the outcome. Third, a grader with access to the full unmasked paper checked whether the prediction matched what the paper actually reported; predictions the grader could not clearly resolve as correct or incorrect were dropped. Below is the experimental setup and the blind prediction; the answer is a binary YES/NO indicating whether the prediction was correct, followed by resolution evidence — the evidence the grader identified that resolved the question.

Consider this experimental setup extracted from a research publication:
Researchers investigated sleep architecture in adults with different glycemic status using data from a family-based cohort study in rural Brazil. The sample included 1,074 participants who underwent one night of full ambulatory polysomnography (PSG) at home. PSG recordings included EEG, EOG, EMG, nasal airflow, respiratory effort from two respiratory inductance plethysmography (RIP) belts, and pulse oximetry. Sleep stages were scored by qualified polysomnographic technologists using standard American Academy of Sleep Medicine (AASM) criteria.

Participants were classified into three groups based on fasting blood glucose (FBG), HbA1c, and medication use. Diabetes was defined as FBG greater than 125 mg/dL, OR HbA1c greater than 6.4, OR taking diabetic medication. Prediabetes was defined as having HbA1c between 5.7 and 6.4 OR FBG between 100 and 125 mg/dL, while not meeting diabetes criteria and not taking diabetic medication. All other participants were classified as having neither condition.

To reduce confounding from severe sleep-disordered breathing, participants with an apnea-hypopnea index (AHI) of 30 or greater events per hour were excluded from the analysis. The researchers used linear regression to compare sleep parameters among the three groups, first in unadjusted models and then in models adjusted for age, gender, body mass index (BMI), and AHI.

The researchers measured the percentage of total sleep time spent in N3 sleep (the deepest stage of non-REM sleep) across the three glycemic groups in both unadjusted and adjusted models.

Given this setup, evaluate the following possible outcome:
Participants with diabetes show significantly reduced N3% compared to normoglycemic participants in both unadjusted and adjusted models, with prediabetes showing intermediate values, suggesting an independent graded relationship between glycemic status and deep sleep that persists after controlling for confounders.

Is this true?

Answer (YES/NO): NO